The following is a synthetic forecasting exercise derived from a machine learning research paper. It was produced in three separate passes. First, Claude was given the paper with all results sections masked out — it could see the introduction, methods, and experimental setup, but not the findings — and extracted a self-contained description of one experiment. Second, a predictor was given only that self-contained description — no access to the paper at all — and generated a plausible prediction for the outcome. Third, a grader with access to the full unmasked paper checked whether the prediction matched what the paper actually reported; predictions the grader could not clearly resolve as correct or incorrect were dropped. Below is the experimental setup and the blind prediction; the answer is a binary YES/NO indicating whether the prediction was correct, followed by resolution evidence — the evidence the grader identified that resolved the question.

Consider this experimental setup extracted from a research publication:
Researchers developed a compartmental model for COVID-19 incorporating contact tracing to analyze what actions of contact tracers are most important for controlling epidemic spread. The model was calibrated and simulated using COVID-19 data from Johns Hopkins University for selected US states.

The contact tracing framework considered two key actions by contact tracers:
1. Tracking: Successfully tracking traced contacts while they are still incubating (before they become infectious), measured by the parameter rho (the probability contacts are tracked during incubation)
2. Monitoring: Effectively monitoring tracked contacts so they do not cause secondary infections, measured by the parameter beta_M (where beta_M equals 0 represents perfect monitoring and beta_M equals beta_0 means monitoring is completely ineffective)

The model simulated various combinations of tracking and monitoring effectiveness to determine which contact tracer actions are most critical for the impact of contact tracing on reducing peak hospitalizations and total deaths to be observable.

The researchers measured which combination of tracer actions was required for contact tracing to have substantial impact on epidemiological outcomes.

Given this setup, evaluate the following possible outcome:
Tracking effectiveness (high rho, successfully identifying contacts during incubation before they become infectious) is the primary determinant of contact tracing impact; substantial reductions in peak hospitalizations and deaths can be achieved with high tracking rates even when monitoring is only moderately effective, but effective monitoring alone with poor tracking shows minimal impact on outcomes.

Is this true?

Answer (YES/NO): NO